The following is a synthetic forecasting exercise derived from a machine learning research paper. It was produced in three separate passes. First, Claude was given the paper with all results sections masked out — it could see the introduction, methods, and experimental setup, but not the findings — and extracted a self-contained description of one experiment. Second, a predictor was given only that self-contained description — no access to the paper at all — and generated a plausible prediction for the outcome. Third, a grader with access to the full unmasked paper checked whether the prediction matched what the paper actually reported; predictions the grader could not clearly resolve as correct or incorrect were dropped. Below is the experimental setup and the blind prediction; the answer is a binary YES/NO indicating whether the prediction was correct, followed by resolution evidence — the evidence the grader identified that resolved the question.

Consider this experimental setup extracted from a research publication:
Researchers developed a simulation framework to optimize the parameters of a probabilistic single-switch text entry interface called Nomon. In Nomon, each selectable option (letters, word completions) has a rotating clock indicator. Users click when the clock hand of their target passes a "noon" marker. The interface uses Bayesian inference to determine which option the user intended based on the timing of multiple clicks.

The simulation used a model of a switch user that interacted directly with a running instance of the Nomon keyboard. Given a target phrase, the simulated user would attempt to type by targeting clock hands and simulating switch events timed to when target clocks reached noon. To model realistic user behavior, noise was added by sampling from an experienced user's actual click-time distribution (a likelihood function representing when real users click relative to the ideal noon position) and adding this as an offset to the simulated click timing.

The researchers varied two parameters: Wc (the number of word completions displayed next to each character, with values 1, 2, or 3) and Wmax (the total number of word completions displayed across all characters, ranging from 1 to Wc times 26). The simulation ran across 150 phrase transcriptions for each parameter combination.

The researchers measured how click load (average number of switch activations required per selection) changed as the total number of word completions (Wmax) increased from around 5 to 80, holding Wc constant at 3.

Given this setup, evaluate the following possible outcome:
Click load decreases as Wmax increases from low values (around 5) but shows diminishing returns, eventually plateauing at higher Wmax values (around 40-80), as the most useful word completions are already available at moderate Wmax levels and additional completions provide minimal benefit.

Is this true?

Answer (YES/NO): NO